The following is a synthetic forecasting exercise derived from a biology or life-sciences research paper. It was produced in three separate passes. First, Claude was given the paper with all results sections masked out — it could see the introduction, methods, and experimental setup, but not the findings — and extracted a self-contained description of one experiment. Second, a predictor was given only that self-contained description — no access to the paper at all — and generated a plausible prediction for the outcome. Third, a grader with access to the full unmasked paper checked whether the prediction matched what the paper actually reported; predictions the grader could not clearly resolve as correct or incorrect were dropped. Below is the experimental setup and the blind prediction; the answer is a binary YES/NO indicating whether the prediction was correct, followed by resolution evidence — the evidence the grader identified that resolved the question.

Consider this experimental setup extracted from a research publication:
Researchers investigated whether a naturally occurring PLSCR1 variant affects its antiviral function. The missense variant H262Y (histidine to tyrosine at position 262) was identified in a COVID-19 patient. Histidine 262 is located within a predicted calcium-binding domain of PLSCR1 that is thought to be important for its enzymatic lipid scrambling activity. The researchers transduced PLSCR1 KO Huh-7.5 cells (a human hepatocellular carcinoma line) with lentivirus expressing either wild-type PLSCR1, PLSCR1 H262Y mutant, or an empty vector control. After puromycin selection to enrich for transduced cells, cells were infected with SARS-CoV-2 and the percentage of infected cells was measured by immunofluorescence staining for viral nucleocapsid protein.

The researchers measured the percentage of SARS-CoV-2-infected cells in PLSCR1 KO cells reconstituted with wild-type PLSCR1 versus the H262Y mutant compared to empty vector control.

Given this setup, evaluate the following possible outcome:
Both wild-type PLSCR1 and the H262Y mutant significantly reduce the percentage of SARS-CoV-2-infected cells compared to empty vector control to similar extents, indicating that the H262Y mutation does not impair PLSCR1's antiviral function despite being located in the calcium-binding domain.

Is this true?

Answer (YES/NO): NO